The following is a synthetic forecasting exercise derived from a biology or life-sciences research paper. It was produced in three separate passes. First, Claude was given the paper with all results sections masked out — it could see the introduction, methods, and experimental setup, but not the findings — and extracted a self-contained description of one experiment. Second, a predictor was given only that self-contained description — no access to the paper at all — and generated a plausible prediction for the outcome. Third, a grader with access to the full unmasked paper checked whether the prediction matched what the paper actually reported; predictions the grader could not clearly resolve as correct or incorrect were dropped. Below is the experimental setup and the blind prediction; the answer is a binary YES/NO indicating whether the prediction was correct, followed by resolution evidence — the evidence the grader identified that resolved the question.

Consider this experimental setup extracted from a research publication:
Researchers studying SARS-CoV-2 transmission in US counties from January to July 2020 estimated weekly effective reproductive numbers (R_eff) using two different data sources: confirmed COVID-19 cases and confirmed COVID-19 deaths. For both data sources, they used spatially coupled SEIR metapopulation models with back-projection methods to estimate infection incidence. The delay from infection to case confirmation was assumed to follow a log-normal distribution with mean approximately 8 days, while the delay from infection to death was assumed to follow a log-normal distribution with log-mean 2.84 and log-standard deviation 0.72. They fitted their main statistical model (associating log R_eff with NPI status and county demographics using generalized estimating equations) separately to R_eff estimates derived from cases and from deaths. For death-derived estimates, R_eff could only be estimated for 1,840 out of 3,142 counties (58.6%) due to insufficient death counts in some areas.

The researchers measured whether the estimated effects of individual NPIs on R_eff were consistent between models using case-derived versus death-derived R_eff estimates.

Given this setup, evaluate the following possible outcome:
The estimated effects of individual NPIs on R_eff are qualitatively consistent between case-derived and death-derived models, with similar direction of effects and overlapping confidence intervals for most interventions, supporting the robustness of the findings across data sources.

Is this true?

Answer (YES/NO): YES